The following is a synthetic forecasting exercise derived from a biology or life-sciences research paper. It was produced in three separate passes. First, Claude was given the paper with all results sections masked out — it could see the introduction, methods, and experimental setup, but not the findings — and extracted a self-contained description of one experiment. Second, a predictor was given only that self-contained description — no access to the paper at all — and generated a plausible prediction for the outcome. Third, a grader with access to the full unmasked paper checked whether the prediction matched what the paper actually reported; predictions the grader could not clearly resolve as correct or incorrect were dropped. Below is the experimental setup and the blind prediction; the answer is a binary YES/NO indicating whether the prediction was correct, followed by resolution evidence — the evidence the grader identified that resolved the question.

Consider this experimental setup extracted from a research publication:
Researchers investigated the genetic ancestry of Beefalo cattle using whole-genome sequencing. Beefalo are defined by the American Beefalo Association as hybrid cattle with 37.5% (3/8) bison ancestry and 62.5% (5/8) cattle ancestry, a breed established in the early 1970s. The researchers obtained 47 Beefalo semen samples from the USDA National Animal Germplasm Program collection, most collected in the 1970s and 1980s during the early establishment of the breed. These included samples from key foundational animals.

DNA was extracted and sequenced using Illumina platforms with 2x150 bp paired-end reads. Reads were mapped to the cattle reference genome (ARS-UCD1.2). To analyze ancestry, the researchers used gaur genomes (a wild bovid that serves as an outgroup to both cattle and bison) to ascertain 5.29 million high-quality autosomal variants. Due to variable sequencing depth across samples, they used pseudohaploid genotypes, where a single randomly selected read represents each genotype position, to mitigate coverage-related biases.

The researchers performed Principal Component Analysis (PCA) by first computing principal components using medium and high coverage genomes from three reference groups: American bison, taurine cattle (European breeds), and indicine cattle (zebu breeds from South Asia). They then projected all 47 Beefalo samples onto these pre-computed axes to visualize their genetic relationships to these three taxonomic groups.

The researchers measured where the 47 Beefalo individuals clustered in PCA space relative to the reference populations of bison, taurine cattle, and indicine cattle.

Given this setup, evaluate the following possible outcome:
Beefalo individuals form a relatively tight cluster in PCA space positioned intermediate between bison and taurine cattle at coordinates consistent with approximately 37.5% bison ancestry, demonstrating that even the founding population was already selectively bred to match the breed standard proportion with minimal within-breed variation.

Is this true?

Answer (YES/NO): NO